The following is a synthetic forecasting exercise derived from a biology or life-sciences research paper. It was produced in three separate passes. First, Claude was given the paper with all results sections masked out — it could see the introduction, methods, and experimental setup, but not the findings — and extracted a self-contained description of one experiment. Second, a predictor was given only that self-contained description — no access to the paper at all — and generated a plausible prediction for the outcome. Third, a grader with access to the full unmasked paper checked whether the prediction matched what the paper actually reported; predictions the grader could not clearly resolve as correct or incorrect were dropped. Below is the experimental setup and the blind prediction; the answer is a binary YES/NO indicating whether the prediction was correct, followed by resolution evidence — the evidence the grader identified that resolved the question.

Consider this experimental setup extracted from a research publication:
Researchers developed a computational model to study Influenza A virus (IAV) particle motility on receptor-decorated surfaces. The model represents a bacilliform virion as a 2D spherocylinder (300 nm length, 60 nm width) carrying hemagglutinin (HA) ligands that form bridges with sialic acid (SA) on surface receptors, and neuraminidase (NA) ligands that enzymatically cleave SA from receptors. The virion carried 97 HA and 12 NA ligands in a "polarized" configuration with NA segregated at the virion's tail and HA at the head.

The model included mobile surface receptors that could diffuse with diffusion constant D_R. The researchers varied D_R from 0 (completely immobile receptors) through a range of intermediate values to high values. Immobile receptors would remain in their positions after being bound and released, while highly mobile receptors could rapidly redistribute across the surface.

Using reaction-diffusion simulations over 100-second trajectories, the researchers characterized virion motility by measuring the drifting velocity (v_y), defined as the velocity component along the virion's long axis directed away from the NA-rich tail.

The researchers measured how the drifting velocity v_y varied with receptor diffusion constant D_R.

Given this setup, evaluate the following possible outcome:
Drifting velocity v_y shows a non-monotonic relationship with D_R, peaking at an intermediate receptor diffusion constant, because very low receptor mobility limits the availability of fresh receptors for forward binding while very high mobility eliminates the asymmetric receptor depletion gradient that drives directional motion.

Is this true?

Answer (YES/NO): YES